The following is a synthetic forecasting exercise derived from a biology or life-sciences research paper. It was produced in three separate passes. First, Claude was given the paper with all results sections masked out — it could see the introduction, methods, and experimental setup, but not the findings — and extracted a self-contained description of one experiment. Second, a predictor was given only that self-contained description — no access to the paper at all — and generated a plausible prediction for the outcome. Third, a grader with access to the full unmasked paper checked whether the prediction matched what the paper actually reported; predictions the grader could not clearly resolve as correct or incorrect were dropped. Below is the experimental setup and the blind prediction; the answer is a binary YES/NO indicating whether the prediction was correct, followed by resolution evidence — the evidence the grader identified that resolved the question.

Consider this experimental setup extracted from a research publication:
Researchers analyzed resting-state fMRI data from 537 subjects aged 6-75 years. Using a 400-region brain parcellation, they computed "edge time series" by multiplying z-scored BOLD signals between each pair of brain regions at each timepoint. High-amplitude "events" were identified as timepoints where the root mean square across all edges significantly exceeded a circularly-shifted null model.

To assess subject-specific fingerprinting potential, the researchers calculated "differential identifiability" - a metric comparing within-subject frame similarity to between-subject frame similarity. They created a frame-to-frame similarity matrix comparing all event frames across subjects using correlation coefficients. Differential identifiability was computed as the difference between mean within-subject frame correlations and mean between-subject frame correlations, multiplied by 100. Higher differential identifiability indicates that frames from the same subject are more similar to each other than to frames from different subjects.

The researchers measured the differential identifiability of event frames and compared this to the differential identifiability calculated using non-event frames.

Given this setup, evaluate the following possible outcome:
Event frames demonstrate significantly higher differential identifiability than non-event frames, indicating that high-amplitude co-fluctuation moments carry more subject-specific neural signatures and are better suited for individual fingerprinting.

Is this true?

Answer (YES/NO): YES